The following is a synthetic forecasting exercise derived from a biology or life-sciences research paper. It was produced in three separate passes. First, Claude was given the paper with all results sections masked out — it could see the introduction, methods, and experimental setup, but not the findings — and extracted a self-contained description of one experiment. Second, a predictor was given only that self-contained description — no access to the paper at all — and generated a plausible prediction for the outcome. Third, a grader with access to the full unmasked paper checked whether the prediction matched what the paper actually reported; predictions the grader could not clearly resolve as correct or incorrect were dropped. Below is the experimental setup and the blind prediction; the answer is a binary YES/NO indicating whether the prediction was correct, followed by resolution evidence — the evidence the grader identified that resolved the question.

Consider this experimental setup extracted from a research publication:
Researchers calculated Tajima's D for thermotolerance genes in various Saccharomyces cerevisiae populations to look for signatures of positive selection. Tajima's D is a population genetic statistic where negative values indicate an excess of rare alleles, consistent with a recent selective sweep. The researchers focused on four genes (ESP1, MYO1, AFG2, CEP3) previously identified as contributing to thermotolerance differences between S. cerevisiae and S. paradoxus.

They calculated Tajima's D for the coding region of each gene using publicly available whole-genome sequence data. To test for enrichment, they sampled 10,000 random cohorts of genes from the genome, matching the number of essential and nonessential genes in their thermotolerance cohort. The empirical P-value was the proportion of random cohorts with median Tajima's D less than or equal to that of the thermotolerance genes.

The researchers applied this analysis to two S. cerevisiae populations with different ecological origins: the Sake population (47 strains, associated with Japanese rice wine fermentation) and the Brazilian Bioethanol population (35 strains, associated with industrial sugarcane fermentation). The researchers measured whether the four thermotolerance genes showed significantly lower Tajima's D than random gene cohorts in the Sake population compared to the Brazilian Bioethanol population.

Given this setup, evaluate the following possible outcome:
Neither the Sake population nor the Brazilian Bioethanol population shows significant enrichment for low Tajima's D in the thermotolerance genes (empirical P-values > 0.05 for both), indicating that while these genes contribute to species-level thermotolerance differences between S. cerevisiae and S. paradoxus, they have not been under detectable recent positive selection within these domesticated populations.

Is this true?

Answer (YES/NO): NO